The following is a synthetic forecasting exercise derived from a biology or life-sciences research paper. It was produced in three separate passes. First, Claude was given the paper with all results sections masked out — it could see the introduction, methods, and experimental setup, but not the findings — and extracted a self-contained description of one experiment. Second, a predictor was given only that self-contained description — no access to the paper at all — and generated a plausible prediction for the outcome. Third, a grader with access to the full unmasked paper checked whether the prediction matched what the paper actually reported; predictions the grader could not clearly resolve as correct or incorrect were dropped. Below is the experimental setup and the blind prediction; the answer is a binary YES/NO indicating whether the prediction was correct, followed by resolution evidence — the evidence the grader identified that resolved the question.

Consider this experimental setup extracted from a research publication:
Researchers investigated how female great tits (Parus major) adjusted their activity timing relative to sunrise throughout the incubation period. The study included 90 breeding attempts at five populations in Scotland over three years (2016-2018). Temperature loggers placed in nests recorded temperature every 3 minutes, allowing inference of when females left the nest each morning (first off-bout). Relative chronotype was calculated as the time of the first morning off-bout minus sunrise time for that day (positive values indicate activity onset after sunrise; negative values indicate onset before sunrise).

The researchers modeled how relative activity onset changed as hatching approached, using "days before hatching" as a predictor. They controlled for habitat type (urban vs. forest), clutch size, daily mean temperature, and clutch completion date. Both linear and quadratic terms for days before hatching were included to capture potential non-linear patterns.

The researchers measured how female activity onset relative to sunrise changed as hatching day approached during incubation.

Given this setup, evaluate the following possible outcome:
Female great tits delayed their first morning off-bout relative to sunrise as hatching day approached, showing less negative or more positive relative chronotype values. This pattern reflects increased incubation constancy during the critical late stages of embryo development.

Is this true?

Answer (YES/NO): NO